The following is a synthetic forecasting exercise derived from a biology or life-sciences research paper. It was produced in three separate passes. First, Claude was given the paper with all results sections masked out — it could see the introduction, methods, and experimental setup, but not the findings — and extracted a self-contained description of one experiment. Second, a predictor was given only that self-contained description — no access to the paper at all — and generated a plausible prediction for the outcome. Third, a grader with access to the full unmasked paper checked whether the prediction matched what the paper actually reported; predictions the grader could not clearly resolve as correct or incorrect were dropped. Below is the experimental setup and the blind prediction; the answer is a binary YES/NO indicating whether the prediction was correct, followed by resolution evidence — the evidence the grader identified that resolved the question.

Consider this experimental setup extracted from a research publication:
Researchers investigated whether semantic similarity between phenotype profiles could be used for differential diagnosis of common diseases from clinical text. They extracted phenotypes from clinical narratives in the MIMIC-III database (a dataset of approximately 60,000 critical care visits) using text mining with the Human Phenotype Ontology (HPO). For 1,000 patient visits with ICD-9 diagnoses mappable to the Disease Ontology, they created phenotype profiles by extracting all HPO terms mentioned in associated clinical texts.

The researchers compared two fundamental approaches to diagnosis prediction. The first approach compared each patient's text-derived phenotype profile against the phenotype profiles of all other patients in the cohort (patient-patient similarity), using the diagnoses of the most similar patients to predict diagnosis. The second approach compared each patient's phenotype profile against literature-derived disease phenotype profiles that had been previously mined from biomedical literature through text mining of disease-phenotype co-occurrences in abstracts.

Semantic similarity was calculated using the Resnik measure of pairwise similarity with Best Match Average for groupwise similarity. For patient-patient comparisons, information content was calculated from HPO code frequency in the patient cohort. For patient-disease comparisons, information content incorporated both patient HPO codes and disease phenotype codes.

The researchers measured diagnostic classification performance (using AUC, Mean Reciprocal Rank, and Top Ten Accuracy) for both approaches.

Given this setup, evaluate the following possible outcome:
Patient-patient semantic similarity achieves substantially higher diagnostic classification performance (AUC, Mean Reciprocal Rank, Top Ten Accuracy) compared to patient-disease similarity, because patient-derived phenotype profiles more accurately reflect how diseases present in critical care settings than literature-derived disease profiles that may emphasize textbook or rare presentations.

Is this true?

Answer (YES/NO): NO